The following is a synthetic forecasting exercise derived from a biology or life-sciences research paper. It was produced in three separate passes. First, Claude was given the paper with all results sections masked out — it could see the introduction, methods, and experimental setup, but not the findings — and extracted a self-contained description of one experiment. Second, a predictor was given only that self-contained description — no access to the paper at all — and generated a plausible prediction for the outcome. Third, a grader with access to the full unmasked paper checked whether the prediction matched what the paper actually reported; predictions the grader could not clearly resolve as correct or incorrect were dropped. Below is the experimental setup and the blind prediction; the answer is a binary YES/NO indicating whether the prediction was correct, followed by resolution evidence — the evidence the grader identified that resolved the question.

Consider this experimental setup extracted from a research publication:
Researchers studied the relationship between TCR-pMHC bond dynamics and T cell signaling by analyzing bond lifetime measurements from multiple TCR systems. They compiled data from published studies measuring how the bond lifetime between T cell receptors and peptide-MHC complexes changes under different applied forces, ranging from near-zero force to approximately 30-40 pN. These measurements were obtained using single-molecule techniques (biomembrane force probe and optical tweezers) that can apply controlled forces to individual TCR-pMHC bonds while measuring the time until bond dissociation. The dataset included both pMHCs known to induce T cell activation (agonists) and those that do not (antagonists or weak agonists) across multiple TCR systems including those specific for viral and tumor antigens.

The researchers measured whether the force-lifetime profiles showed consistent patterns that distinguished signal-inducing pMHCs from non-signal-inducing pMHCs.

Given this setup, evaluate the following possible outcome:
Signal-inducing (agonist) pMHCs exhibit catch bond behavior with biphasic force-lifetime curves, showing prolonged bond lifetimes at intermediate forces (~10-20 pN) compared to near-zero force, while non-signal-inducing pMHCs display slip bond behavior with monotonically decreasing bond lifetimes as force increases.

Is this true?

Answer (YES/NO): YES